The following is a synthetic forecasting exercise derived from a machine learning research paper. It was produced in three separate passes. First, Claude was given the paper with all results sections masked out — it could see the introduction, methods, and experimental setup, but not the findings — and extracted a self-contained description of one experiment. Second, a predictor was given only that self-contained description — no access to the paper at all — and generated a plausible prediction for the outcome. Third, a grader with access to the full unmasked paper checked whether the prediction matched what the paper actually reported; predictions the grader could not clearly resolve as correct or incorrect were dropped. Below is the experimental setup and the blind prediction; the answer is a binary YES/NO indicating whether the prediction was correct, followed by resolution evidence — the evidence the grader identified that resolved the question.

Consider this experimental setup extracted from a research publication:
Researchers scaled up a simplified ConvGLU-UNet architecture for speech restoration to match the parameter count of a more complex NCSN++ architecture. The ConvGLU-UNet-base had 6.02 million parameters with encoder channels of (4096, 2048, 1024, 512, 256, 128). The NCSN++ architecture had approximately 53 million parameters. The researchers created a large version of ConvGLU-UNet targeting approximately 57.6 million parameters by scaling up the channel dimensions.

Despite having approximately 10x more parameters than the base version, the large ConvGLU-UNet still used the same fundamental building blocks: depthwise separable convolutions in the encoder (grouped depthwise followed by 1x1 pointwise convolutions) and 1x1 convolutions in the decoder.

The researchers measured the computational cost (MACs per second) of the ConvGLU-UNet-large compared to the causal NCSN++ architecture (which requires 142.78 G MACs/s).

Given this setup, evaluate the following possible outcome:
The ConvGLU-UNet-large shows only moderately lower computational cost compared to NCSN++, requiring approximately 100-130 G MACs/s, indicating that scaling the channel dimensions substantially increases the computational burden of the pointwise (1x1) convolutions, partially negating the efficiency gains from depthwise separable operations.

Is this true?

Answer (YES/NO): NO